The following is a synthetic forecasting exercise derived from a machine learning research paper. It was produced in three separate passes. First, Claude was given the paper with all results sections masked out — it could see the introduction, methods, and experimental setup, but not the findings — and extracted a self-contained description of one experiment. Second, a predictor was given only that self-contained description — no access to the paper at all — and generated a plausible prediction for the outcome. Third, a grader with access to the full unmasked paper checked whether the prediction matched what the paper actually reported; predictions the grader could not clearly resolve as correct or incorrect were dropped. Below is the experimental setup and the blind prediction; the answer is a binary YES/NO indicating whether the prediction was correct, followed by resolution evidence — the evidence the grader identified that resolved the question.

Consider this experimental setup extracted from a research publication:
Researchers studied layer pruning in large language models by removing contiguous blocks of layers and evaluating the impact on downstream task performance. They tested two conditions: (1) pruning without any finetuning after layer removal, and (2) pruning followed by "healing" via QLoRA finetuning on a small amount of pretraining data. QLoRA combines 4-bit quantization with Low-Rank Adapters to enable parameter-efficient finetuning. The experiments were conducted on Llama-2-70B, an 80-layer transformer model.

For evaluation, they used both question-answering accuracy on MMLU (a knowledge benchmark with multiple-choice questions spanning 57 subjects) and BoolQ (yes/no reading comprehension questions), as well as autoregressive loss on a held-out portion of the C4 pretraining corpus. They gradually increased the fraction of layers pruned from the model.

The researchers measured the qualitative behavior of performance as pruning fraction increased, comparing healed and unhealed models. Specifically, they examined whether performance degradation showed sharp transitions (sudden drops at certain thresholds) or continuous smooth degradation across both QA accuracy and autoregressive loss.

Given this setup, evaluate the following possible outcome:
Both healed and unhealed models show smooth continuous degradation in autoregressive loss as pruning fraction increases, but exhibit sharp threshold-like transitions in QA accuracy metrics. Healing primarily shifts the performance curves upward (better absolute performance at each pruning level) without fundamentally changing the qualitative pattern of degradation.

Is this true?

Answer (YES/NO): NO